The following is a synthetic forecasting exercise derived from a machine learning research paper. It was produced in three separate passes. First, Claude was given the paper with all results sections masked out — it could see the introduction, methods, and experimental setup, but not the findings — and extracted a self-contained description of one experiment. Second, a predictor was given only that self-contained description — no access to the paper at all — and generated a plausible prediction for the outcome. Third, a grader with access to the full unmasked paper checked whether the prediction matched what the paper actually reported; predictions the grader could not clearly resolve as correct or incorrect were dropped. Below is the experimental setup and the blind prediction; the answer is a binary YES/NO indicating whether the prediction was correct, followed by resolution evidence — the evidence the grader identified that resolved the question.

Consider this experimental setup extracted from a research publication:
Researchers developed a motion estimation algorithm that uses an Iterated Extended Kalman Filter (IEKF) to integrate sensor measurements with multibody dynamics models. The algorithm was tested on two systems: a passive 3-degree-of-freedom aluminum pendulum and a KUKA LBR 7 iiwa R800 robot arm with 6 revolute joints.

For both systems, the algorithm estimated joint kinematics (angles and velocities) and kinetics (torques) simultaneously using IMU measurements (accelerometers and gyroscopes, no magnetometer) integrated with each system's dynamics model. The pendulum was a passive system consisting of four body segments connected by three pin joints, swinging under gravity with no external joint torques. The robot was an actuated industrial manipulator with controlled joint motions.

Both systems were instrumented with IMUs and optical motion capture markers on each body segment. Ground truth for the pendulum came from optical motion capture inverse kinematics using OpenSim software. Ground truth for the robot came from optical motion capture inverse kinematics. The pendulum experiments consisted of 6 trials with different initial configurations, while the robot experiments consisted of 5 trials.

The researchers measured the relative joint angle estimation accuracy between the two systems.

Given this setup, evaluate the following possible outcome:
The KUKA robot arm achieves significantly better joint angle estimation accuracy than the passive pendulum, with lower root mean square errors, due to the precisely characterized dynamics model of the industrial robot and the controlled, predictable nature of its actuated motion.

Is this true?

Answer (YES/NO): NO